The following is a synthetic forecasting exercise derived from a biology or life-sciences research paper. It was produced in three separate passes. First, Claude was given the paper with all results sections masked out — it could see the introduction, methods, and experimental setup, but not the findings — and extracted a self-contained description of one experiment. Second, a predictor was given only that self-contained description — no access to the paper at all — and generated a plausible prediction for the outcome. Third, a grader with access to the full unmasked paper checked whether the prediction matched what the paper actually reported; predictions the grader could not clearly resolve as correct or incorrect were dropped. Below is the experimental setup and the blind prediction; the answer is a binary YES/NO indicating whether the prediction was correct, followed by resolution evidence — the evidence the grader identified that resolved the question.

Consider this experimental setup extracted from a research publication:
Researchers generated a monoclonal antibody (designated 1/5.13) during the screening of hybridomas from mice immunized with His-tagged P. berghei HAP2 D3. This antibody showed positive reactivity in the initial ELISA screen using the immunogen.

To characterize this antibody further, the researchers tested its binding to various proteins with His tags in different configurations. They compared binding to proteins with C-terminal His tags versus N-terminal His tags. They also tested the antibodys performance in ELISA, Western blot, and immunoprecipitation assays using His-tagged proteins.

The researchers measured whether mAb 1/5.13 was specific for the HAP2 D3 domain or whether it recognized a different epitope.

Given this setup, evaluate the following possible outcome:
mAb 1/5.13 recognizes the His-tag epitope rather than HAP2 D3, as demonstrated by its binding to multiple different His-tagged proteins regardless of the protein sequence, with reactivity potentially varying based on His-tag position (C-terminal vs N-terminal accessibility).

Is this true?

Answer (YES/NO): YES